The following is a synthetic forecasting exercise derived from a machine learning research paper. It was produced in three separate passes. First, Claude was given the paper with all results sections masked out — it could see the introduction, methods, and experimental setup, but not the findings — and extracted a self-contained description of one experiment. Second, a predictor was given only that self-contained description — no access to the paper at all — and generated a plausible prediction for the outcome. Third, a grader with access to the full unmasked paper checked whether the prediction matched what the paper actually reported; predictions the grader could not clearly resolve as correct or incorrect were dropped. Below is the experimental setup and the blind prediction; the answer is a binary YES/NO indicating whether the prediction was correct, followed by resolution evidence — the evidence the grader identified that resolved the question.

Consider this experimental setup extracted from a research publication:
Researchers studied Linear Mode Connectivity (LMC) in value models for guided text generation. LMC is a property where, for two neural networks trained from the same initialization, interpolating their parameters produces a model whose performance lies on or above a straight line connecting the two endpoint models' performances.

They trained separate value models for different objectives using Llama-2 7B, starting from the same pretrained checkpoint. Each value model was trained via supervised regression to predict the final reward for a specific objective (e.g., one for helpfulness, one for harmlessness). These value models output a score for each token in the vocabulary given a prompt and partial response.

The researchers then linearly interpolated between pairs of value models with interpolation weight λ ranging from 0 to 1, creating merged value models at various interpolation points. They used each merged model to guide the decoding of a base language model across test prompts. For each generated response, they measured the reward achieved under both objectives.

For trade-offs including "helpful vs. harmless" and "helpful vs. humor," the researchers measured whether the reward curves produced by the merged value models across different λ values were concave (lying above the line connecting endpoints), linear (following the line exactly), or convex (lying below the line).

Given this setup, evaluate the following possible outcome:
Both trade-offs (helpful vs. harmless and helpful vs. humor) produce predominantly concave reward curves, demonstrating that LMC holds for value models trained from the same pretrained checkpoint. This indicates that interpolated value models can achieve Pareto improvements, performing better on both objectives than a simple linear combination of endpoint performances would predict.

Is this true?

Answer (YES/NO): YES